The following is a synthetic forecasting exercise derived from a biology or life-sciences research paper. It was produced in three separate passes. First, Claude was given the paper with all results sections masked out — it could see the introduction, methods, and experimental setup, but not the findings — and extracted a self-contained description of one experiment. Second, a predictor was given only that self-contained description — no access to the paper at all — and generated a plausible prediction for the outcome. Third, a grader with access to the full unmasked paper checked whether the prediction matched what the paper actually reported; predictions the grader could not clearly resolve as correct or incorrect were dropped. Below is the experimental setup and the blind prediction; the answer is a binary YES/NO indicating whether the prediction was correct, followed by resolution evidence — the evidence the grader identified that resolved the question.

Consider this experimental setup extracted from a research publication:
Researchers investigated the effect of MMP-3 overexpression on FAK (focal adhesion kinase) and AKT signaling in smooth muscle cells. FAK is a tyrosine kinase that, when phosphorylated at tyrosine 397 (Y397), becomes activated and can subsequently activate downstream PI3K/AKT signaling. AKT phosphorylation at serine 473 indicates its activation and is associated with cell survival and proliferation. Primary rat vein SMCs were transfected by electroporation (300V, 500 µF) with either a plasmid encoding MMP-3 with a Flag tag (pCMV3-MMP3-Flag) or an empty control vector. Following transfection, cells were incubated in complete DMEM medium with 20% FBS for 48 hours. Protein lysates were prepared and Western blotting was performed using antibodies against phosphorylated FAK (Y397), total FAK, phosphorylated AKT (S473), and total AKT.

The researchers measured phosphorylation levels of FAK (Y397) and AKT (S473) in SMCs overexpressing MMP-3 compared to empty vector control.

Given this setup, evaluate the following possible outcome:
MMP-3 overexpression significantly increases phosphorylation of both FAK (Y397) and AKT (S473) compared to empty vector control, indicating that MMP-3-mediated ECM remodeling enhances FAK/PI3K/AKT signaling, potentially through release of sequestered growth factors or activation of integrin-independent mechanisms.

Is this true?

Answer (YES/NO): YES